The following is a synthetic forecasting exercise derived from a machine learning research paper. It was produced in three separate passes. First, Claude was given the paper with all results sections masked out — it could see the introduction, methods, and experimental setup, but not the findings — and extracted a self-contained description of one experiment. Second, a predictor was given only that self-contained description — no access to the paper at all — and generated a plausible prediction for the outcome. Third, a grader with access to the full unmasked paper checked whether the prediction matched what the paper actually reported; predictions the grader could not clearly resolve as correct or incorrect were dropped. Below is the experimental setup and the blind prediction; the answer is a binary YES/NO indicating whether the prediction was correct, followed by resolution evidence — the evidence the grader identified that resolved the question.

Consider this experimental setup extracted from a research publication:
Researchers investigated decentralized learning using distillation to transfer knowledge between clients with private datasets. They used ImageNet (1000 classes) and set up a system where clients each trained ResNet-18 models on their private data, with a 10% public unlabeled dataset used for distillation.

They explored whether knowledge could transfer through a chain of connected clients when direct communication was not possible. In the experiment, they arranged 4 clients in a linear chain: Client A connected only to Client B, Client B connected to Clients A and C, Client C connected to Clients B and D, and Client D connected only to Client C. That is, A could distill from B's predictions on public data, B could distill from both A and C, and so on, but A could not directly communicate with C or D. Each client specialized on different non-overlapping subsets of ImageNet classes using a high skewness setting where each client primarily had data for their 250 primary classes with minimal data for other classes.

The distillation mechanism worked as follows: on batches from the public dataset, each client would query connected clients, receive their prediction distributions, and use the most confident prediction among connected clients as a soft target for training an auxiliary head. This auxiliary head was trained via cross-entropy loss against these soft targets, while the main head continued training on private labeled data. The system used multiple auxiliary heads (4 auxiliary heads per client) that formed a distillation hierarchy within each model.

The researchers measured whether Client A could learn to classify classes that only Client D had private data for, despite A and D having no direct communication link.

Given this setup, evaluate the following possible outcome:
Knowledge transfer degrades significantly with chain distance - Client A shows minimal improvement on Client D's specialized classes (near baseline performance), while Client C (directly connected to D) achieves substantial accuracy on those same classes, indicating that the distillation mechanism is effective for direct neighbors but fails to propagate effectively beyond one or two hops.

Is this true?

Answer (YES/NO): NO